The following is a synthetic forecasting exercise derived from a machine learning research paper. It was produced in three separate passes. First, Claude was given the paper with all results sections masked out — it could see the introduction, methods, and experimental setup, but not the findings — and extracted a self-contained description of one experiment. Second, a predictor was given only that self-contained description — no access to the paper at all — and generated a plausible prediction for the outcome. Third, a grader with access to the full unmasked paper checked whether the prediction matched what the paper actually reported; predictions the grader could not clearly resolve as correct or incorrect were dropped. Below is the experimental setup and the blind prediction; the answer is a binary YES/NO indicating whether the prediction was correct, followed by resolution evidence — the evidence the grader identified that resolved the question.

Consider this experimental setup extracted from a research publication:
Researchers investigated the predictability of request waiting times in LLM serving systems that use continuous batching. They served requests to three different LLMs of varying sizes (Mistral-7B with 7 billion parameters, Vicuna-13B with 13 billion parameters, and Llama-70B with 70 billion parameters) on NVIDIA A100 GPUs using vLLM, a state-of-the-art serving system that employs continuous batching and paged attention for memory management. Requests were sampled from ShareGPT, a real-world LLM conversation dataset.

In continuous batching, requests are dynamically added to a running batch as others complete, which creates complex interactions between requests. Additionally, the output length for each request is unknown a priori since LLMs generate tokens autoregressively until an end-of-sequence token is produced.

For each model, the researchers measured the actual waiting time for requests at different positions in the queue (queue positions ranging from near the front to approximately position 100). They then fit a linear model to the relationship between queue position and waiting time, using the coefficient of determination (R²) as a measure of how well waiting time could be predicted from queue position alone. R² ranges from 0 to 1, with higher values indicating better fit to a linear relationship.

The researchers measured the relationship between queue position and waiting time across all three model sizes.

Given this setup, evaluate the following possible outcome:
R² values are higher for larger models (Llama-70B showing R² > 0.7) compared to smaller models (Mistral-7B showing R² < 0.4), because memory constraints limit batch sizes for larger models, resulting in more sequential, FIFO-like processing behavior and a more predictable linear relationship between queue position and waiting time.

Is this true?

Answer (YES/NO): NO